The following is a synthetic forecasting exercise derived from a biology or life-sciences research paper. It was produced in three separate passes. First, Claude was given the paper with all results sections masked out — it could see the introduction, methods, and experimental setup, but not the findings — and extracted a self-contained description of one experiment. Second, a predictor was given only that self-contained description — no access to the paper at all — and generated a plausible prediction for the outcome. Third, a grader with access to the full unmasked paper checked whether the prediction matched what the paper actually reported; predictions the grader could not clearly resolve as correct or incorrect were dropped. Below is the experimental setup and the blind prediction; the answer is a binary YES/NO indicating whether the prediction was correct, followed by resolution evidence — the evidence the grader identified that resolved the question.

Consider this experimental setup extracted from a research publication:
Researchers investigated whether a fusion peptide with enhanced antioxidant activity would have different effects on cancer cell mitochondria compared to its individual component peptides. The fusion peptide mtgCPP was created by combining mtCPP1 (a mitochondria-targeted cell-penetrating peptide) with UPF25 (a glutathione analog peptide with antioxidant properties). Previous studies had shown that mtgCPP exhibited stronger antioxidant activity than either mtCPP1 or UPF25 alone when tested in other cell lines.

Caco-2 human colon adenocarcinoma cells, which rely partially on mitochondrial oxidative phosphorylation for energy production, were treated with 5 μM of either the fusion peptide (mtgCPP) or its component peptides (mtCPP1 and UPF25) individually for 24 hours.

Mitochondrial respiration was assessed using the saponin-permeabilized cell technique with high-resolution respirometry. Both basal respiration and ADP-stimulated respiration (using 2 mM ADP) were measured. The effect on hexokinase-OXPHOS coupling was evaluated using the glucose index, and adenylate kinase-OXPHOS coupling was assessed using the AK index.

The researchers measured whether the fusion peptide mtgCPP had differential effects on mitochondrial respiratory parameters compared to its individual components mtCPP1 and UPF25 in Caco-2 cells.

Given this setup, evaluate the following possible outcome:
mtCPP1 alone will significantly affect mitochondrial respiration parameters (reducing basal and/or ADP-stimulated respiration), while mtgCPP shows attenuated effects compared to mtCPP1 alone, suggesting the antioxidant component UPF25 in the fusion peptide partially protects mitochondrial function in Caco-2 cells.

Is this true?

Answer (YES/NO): NO